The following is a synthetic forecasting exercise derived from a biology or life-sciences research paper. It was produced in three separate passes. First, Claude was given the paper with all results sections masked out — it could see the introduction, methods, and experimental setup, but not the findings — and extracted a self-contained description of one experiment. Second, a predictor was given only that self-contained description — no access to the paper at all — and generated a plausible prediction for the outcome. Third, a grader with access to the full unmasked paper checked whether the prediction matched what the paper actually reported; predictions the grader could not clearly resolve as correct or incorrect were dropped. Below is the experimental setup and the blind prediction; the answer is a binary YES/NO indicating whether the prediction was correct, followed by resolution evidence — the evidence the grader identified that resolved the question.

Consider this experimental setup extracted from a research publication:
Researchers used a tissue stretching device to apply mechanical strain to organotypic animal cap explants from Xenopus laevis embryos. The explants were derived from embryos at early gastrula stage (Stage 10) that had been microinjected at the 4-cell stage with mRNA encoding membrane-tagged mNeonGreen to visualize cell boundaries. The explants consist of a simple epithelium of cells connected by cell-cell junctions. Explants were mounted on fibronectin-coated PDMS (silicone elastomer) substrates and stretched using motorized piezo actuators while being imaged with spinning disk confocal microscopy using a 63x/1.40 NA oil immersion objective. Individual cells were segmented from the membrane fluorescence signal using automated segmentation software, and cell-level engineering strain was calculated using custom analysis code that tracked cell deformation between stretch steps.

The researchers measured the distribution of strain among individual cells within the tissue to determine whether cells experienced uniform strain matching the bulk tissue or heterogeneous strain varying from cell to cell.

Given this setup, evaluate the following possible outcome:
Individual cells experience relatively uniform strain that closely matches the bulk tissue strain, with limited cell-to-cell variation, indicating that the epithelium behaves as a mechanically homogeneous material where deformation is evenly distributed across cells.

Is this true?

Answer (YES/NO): NO